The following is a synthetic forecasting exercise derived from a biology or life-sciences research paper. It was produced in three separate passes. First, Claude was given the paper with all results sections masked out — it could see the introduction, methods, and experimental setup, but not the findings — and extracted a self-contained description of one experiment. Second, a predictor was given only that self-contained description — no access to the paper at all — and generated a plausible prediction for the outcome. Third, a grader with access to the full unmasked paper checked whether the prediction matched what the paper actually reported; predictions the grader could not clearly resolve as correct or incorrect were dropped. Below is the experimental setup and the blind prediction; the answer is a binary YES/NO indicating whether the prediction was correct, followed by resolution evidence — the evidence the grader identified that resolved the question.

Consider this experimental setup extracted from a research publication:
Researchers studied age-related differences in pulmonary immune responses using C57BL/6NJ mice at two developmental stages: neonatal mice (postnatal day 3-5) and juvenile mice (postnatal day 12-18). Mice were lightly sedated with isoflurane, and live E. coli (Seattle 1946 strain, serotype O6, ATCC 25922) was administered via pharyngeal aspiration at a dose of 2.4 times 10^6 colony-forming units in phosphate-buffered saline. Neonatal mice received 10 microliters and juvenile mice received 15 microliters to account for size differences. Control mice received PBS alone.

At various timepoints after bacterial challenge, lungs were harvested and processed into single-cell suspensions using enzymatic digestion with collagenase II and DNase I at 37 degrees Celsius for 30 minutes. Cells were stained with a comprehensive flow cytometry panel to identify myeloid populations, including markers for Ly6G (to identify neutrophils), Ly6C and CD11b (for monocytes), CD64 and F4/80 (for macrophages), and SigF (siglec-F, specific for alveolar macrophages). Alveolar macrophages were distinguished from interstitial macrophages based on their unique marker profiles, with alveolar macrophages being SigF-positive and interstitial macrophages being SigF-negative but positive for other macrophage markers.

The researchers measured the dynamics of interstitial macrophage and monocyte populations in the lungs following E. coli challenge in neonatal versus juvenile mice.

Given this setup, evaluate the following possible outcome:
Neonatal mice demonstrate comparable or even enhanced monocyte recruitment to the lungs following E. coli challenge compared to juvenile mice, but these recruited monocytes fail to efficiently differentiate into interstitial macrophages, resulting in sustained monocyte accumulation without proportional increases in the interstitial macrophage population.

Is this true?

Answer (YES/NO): NO